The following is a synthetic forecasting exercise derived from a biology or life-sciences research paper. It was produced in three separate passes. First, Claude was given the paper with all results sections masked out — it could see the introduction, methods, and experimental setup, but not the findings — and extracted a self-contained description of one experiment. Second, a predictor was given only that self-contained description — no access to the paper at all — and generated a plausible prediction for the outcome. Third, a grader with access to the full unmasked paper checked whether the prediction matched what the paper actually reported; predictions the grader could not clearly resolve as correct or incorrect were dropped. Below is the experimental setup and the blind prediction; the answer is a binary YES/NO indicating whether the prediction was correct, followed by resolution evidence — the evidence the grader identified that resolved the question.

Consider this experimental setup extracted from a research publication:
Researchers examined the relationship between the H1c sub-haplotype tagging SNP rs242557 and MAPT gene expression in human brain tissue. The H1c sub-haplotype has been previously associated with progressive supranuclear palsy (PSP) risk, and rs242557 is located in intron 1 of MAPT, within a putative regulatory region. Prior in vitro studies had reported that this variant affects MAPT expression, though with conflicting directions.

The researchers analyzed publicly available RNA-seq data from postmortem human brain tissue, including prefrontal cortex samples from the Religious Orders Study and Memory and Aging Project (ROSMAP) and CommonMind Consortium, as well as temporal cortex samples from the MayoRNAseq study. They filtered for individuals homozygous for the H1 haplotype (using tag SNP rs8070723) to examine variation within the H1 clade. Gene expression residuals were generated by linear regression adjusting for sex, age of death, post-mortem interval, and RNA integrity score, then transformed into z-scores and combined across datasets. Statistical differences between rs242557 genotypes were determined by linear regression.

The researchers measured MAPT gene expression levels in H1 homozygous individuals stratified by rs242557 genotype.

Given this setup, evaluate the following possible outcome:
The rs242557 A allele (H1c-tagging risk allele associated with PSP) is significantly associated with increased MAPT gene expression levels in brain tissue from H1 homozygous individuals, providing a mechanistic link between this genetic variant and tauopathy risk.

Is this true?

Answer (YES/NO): NO